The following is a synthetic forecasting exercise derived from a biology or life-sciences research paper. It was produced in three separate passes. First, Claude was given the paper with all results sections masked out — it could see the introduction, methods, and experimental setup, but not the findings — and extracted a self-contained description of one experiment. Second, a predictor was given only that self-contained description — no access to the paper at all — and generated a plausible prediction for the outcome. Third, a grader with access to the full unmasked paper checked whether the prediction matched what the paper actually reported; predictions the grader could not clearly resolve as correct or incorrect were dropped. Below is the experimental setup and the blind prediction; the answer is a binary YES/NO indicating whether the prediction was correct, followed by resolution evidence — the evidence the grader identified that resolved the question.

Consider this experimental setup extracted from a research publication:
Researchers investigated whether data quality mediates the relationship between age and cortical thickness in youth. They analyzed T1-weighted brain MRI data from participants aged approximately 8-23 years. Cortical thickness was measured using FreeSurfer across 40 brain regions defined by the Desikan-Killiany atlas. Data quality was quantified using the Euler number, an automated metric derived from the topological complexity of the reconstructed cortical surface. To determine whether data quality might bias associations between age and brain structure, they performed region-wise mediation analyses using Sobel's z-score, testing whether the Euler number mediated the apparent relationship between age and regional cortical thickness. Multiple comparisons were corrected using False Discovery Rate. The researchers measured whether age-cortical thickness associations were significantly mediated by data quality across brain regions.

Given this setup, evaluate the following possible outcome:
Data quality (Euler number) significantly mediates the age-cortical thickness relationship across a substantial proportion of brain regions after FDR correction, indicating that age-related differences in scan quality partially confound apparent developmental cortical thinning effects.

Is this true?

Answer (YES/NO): YES